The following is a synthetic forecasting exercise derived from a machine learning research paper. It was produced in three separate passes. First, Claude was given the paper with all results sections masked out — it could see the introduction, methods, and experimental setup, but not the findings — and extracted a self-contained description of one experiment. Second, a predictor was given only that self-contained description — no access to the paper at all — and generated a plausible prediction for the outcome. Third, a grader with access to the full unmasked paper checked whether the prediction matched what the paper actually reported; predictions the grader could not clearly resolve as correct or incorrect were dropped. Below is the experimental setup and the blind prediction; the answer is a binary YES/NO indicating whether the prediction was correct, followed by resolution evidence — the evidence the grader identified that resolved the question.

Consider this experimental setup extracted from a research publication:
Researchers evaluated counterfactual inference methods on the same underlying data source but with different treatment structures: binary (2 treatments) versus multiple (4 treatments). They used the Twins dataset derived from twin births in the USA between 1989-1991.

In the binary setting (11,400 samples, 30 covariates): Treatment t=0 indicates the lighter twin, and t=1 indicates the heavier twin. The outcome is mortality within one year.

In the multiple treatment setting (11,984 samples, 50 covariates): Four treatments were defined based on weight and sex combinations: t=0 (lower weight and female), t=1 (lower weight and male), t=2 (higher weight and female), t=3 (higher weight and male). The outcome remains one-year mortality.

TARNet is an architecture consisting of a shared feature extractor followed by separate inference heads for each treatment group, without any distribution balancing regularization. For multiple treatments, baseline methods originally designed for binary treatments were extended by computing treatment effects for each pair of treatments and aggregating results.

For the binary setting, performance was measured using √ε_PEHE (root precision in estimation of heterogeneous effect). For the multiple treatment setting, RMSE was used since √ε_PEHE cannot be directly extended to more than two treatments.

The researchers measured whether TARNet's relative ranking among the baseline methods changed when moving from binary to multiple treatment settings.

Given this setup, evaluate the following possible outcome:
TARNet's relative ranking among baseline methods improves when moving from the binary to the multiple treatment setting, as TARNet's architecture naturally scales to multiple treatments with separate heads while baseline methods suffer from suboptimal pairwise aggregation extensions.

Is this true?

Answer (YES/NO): YES